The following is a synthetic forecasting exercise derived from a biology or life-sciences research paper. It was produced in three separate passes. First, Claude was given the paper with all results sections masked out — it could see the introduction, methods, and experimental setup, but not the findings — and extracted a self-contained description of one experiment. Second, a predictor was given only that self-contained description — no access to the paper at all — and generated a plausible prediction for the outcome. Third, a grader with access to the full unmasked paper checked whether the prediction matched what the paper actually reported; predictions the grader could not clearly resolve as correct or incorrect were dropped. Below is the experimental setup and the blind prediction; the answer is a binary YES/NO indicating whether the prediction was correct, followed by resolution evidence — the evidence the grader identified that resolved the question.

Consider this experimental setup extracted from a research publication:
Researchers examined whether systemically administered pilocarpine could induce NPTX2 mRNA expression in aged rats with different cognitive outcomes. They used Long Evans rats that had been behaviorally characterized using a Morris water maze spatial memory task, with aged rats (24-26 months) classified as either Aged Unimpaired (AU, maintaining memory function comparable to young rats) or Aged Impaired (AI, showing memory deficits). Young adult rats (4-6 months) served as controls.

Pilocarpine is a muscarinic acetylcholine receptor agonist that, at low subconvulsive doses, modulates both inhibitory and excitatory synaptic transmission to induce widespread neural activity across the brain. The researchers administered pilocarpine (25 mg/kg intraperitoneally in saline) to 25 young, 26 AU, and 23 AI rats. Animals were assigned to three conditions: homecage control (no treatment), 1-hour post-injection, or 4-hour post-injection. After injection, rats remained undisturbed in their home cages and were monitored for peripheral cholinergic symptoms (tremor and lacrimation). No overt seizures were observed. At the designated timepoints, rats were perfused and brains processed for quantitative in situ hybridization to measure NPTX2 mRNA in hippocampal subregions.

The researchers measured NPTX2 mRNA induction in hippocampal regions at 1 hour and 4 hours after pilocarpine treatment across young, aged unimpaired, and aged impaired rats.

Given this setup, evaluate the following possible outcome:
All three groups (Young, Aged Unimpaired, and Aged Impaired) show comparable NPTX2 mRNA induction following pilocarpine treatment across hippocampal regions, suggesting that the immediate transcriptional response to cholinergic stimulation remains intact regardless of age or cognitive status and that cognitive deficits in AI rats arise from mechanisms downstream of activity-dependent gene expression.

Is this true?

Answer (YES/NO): NO